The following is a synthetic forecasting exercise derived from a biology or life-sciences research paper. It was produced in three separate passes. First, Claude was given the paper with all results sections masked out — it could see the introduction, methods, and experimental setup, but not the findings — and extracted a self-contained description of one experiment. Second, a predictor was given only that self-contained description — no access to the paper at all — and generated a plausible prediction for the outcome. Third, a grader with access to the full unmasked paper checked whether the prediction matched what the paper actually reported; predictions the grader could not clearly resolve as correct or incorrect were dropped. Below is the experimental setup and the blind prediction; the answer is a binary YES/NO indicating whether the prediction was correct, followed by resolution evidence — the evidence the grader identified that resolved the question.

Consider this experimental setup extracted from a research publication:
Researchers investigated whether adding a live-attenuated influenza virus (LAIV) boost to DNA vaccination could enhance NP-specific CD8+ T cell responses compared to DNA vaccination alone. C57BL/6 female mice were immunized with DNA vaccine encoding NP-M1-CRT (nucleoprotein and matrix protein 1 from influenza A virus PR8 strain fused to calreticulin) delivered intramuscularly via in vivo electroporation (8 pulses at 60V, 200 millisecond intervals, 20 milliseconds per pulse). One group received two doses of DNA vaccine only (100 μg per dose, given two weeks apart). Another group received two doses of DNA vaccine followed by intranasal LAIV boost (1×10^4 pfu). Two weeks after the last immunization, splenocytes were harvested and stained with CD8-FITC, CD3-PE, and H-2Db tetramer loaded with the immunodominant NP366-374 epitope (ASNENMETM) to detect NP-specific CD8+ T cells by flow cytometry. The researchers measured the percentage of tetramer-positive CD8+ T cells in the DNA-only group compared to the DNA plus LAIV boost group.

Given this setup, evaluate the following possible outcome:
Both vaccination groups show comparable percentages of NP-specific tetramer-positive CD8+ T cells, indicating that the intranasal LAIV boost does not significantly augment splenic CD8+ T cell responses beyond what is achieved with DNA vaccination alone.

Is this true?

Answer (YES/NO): NO